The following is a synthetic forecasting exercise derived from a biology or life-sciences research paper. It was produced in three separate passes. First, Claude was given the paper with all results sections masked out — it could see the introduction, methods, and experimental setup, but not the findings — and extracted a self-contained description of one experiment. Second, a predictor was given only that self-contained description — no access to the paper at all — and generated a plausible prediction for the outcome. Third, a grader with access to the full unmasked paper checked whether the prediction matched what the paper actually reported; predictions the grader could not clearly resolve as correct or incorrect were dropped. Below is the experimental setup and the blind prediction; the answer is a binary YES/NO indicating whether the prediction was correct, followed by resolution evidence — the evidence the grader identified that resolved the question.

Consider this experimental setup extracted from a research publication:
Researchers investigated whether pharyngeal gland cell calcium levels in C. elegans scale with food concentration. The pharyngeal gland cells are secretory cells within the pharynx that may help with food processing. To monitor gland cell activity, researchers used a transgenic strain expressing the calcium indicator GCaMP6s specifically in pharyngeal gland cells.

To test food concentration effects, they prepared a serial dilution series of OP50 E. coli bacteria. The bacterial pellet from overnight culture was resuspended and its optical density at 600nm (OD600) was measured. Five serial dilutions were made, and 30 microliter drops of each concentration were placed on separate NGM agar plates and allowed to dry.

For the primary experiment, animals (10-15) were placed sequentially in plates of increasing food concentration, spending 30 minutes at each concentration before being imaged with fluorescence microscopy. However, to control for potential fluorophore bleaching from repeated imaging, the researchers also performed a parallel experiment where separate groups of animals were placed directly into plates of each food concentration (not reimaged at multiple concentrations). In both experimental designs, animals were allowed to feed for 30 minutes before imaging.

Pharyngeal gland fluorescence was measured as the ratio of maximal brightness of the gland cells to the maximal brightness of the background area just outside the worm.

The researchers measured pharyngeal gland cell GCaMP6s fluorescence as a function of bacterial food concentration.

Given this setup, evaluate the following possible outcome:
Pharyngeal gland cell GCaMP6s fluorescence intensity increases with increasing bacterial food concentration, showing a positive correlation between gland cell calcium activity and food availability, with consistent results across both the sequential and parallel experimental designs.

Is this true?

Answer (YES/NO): NO